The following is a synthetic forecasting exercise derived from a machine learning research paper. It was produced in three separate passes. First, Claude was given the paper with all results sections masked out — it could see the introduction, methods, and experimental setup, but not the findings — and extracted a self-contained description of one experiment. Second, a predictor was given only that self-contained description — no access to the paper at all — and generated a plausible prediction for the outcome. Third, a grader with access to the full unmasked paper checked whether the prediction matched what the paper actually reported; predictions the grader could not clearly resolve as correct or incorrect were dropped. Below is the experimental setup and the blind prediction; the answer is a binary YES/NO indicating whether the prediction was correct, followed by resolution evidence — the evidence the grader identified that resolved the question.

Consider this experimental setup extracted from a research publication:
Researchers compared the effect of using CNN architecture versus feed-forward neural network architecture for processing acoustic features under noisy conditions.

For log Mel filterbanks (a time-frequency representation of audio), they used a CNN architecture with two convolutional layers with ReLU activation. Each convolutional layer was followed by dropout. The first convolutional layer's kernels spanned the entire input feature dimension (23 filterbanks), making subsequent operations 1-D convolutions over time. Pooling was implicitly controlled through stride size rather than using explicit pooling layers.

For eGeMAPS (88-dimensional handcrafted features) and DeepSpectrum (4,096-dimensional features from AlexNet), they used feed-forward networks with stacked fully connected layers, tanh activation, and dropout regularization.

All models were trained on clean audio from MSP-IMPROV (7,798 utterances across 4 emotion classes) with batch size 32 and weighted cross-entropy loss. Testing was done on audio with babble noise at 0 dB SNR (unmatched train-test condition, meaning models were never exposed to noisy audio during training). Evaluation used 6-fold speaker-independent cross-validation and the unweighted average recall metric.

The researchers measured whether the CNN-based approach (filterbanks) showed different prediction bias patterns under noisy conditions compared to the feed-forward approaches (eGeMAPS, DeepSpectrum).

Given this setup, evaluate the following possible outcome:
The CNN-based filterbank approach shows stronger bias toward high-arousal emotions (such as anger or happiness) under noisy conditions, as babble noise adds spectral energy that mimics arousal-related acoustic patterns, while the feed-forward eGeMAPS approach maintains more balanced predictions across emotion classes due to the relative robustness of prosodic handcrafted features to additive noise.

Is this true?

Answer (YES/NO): NO